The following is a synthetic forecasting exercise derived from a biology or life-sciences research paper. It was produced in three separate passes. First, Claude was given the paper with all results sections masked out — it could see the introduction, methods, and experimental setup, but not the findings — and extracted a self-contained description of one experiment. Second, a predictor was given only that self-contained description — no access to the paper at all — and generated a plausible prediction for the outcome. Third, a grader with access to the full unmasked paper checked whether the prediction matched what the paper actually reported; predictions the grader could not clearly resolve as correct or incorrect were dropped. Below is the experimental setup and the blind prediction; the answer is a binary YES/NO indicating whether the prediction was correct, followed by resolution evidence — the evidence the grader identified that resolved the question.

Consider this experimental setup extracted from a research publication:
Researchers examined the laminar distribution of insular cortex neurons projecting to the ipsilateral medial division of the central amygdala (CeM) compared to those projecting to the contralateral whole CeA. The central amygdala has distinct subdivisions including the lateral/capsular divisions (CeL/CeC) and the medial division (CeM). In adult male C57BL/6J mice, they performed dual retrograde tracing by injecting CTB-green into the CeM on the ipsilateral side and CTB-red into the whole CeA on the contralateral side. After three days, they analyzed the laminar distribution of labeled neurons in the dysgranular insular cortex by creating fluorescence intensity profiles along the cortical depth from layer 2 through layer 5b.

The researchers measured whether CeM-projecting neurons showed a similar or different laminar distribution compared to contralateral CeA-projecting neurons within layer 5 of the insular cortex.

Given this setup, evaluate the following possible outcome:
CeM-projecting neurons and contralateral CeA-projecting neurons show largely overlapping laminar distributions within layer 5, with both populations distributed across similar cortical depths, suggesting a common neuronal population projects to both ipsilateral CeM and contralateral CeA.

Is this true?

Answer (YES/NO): NO